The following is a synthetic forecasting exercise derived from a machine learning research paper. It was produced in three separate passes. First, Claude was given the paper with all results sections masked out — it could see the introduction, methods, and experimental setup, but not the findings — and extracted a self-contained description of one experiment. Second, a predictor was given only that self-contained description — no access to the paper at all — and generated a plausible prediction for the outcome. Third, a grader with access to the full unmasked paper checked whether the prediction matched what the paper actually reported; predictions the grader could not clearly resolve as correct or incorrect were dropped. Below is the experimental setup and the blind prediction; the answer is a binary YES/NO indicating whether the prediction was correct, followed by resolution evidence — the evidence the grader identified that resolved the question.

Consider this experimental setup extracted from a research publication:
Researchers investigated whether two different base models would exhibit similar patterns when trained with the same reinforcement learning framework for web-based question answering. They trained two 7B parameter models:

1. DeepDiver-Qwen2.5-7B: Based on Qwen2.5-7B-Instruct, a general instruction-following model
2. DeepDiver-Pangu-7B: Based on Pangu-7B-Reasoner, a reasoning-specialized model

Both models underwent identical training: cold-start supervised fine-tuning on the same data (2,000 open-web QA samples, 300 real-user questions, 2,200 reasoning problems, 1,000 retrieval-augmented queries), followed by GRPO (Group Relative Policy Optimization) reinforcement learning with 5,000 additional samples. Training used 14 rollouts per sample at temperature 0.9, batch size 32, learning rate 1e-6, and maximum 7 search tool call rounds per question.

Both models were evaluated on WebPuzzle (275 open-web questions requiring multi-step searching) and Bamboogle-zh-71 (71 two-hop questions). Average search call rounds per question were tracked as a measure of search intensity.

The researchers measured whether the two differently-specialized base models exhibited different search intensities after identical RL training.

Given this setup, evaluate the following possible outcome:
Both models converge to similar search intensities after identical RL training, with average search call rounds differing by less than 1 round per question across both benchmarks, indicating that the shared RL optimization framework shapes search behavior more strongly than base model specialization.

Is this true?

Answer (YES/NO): YES